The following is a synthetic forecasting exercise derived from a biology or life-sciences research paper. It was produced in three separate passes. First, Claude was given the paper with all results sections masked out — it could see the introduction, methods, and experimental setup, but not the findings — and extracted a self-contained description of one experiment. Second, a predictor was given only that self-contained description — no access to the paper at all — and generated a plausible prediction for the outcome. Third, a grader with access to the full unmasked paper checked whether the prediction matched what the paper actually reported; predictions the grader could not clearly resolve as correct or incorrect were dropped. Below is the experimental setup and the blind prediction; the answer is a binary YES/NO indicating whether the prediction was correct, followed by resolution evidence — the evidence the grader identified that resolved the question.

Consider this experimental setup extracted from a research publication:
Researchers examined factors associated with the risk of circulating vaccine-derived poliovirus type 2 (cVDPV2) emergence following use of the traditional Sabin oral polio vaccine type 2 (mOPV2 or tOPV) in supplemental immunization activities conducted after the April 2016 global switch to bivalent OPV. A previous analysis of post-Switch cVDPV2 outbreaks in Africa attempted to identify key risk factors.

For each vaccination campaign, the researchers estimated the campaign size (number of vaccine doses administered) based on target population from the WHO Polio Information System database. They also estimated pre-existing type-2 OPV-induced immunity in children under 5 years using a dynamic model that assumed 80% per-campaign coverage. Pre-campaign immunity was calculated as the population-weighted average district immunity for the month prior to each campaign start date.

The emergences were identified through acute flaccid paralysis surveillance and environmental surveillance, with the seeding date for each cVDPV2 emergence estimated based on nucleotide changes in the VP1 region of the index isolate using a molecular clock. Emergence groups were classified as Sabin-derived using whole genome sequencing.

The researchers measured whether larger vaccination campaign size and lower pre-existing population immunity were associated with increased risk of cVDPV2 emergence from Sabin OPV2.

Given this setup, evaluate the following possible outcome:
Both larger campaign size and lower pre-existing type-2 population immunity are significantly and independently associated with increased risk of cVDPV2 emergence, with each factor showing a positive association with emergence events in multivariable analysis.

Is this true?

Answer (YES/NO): YES